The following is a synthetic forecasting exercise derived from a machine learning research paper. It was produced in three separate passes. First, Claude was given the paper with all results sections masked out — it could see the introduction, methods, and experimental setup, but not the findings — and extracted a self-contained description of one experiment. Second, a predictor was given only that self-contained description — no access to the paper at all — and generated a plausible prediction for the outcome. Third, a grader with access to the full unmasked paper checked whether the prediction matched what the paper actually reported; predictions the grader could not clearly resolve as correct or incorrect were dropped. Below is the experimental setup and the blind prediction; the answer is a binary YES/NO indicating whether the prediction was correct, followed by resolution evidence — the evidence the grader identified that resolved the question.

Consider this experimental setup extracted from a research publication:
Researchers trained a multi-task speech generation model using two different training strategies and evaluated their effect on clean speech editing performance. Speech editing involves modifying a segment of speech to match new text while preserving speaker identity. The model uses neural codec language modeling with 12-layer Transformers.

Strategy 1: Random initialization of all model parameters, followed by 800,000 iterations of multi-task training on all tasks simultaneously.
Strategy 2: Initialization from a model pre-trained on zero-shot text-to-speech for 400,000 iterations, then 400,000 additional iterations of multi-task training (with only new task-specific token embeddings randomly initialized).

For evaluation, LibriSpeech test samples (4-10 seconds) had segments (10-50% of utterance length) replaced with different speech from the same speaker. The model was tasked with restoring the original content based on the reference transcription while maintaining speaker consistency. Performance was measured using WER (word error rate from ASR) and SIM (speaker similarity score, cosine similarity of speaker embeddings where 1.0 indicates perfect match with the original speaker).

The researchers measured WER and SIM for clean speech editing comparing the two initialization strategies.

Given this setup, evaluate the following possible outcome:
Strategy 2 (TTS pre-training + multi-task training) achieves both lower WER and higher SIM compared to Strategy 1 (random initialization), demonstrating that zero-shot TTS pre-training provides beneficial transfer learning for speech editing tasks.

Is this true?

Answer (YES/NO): YES